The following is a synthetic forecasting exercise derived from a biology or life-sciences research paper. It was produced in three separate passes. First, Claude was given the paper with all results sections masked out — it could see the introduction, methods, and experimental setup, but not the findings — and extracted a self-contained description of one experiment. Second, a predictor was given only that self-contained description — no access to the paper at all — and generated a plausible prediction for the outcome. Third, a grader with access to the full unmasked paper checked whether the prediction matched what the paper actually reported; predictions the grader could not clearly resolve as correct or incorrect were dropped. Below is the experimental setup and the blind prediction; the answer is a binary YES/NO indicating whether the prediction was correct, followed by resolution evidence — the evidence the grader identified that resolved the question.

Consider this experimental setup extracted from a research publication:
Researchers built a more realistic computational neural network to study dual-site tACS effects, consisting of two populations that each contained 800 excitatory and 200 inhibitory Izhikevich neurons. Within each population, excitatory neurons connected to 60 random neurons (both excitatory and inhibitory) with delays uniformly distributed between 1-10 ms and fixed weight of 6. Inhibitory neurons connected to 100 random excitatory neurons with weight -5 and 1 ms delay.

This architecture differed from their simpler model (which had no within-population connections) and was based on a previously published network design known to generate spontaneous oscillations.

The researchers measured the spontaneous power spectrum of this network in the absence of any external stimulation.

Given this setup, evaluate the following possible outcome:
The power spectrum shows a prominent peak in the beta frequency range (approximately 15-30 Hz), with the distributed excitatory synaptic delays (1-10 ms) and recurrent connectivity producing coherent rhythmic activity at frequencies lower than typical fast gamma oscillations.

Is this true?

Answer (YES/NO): NO